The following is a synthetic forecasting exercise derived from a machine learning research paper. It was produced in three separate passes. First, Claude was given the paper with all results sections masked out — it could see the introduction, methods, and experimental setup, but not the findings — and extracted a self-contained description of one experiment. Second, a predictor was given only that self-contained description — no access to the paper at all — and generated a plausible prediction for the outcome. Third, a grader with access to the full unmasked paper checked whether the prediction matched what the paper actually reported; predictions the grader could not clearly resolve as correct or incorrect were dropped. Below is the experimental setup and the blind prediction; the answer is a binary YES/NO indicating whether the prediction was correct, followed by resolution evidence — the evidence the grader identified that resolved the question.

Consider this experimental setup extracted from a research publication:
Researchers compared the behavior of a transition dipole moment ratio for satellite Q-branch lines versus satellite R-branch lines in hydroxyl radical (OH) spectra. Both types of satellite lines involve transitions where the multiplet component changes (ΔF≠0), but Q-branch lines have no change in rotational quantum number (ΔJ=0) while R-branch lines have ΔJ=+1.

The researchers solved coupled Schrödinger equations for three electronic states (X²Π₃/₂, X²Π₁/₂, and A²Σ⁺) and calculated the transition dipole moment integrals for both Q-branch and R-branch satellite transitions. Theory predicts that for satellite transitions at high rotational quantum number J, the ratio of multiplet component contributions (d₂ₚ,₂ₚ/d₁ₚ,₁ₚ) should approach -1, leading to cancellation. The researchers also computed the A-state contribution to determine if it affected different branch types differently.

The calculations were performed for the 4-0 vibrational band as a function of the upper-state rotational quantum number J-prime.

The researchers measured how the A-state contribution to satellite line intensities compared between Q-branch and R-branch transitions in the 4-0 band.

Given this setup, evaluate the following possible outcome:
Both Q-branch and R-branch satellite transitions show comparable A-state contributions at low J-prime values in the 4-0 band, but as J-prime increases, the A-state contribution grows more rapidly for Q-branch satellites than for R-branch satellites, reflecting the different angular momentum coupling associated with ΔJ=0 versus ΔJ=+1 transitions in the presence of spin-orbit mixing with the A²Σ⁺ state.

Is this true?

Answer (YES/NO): NO